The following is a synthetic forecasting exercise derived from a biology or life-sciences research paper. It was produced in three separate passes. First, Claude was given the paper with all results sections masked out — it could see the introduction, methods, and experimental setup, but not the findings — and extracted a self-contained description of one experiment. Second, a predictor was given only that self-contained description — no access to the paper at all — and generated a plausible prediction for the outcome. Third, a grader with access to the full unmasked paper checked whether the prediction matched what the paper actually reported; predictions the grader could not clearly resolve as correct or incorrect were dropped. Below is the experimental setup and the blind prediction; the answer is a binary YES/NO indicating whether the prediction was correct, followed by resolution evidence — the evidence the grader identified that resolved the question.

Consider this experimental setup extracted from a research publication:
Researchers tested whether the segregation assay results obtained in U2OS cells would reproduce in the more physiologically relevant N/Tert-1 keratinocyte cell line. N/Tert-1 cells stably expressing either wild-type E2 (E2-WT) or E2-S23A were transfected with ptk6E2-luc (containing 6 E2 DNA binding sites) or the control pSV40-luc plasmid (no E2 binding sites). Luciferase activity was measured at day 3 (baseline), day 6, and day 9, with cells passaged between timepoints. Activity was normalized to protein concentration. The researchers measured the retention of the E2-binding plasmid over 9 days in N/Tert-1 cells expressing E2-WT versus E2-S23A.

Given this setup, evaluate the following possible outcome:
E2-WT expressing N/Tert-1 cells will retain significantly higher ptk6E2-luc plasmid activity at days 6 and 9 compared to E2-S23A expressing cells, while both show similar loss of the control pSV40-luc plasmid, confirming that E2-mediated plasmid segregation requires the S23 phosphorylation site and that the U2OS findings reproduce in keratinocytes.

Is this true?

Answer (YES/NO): YES